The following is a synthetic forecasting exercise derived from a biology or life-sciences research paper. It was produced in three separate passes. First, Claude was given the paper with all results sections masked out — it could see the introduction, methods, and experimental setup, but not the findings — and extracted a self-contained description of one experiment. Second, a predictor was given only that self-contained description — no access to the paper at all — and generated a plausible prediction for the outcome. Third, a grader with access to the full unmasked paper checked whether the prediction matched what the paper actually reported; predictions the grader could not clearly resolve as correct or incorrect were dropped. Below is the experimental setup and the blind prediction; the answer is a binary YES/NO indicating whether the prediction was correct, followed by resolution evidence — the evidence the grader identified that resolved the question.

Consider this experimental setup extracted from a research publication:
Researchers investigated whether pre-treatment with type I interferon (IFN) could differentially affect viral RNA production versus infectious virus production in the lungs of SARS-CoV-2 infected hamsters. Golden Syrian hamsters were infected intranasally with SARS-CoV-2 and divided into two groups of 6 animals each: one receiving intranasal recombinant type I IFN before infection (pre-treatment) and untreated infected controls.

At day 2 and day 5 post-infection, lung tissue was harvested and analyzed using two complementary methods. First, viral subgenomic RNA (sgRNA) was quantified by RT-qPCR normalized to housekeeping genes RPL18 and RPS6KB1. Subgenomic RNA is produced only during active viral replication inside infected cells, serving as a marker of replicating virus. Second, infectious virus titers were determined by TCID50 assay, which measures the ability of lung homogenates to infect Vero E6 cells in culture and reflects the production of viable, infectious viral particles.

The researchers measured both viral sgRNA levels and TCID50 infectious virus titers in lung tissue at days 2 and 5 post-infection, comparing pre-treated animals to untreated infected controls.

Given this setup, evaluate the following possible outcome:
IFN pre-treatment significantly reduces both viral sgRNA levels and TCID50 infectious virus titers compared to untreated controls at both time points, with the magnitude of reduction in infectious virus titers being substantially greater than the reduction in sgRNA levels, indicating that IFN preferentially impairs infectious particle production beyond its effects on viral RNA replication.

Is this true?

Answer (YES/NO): NO